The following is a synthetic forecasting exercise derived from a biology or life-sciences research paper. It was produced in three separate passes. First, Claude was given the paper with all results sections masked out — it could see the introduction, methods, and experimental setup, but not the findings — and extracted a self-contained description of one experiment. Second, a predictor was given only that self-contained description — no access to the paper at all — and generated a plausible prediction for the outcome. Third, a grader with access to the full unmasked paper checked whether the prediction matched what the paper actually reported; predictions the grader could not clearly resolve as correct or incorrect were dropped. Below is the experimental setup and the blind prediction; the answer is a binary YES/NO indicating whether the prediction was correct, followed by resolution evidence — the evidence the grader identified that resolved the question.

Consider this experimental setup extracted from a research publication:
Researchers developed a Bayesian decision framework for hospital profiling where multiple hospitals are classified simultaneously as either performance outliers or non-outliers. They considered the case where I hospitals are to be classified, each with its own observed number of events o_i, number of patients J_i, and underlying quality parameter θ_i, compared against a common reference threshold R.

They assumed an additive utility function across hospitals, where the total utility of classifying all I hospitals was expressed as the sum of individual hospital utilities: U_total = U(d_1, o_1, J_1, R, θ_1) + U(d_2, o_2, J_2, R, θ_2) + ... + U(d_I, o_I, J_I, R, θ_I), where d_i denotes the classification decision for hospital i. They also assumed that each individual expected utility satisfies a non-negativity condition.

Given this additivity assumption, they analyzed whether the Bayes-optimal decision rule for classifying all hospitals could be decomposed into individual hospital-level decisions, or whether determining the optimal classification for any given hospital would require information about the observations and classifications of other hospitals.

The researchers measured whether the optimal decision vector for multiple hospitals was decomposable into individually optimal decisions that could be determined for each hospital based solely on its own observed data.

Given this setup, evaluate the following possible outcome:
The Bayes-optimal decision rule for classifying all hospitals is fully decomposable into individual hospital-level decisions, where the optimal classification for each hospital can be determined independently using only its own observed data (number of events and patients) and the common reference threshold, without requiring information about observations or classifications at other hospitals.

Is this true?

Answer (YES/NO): YES